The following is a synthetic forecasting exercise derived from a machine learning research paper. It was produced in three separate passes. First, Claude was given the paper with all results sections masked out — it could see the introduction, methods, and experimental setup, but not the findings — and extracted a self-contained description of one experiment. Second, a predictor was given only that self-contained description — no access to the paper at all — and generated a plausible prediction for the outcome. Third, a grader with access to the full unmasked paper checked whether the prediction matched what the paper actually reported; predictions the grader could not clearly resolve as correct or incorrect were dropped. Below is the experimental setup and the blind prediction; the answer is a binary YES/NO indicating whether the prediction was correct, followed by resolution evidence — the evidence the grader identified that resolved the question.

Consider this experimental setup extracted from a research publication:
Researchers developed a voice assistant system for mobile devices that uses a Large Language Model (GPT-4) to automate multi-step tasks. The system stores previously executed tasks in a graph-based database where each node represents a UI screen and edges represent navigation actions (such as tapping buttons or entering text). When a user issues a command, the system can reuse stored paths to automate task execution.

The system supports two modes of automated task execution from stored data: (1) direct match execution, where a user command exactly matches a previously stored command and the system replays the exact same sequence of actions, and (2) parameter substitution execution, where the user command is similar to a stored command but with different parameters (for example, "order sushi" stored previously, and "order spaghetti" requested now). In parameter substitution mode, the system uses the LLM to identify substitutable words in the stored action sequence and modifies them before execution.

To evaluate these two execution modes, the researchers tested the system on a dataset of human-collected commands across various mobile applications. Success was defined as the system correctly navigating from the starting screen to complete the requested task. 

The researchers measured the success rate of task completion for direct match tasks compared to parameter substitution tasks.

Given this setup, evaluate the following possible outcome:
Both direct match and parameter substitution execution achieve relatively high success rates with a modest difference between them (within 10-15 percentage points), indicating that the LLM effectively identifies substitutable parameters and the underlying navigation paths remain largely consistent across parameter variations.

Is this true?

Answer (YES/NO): YES